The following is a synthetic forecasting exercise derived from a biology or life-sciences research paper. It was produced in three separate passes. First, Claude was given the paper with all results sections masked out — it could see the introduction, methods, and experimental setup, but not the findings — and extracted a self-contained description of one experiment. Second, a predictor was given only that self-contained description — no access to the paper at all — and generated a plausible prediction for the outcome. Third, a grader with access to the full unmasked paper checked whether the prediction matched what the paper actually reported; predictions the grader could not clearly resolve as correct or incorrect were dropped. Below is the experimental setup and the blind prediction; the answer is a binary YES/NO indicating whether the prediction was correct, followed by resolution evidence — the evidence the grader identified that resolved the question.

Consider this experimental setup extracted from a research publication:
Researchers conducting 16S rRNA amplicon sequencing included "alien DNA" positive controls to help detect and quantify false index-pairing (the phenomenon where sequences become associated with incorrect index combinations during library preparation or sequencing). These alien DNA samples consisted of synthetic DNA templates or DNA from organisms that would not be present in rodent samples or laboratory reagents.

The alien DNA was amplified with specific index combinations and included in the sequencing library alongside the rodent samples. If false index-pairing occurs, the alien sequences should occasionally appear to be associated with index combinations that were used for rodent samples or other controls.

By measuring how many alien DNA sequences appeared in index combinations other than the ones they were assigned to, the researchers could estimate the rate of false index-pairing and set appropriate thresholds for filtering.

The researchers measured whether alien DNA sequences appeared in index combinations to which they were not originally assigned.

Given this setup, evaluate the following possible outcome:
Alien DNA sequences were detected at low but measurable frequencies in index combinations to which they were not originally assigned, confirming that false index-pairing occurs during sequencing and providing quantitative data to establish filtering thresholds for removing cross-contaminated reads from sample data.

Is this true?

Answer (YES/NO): YES